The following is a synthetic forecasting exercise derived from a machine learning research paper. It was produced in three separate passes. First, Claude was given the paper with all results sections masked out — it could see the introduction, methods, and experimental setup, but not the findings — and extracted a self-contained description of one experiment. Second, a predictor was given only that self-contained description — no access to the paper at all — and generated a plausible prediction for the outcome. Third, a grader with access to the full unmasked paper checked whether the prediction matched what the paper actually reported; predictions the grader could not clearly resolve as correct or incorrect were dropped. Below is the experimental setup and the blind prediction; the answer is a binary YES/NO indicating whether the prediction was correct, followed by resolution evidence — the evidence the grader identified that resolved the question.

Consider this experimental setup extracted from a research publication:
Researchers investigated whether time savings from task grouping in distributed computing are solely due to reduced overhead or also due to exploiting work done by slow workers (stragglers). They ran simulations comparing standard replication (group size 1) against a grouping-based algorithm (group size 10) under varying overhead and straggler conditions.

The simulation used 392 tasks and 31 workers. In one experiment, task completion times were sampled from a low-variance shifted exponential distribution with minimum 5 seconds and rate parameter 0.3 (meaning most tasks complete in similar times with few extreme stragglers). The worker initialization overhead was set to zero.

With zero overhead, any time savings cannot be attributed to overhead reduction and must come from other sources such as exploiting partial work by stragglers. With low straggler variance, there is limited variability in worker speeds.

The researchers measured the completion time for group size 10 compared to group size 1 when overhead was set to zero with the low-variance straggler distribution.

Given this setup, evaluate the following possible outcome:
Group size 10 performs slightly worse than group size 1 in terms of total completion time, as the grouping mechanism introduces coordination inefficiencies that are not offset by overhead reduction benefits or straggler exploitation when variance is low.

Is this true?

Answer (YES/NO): YES